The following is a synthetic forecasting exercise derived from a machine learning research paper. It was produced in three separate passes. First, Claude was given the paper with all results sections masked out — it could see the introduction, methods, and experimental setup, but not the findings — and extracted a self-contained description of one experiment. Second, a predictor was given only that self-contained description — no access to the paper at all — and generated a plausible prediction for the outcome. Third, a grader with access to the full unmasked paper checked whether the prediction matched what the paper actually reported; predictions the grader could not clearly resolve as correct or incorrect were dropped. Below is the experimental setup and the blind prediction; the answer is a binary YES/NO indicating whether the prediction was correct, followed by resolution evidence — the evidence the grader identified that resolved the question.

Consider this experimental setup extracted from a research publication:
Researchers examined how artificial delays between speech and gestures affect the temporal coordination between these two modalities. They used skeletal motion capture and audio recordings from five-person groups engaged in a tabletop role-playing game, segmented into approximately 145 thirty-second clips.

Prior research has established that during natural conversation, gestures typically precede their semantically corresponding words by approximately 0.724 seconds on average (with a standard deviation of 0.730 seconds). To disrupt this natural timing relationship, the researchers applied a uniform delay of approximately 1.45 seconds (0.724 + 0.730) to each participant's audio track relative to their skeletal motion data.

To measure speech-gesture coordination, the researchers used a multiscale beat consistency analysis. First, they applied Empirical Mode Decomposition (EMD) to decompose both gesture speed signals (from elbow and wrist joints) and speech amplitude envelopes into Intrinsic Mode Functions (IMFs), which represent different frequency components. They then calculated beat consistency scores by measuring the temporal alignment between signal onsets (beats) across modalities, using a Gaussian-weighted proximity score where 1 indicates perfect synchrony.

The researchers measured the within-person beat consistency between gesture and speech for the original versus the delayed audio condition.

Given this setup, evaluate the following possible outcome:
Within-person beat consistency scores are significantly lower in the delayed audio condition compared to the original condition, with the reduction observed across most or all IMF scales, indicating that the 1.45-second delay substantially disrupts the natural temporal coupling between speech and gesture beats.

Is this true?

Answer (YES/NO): NO